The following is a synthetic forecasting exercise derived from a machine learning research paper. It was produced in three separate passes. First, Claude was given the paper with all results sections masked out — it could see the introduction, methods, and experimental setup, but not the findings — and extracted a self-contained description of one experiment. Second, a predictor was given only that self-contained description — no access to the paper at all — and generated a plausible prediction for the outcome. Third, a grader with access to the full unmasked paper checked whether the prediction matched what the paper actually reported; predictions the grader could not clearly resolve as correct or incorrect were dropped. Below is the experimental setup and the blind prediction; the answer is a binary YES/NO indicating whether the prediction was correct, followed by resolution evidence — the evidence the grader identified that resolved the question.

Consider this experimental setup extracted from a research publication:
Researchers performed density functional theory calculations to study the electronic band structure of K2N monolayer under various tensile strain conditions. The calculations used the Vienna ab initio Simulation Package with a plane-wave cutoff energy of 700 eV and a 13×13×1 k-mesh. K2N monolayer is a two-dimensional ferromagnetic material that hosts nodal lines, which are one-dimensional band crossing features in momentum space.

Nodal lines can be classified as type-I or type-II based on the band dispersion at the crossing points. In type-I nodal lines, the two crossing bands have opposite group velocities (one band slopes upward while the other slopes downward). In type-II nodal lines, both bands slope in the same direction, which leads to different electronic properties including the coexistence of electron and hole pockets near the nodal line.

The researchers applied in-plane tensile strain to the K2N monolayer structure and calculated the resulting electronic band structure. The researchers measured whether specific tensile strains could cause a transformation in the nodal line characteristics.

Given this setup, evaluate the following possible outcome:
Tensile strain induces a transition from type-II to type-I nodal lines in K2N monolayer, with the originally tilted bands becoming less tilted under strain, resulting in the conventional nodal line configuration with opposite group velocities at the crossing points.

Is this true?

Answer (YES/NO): NO